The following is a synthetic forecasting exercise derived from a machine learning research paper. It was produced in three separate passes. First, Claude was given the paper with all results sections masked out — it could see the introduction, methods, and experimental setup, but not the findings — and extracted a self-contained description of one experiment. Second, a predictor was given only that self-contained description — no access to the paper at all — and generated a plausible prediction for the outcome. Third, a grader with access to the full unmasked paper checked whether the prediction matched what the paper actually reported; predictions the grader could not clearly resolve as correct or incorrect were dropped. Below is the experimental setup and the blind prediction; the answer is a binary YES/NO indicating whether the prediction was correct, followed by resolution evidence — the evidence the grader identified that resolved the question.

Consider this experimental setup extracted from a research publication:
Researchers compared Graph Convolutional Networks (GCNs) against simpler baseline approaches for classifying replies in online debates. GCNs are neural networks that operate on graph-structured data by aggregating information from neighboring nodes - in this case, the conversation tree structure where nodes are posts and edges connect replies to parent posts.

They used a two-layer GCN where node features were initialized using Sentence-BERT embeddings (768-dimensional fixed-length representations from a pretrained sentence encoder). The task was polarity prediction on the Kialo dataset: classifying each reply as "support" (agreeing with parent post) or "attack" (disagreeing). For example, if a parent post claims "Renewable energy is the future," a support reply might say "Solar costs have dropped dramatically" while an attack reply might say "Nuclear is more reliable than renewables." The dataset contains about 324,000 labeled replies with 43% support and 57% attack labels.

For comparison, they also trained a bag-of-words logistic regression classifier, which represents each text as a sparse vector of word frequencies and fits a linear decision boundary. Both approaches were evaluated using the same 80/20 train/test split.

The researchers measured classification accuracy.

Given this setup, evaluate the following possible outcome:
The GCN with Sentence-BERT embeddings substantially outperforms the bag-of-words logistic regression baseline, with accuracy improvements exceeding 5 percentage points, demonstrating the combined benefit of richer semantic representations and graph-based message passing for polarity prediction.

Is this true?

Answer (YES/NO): NO